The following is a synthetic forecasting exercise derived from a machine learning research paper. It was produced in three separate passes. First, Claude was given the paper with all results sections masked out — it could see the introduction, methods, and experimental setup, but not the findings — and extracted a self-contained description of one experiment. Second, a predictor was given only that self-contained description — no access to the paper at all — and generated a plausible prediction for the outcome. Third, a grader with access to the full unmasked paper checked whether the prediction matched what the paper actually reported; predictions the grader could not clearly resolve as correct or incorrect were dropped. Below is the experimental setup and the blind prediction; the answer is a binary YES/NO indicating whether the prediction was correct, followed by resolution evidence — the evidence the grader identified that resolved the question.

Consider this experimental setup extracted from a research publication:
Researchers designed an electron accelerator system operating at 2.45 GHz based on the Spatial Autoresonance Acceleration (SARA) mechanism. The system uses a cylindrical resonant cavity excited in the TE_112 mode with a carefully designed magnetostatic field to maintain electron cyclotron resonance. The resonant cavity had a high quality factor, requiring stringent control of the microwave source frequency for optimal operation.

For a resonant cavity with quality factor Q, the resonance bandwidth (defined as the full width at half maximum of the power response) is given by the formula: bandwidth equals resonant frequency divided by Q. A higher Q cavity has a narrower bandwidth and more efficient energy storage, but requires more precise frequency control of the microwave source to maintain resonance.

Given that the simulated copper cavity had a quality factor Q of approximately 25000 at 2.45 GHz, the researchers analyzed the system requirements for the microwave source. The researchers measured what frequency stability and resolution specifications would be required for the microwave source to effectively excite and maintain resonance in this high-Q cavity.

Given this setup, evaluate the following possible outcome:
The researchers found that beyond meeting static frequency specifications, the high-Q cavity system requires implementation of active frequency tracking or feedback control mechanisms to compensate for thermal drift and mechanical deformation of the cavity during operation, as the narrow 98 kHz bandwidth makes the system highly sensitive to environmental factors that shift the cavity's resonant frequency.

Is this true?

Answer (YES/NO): YES